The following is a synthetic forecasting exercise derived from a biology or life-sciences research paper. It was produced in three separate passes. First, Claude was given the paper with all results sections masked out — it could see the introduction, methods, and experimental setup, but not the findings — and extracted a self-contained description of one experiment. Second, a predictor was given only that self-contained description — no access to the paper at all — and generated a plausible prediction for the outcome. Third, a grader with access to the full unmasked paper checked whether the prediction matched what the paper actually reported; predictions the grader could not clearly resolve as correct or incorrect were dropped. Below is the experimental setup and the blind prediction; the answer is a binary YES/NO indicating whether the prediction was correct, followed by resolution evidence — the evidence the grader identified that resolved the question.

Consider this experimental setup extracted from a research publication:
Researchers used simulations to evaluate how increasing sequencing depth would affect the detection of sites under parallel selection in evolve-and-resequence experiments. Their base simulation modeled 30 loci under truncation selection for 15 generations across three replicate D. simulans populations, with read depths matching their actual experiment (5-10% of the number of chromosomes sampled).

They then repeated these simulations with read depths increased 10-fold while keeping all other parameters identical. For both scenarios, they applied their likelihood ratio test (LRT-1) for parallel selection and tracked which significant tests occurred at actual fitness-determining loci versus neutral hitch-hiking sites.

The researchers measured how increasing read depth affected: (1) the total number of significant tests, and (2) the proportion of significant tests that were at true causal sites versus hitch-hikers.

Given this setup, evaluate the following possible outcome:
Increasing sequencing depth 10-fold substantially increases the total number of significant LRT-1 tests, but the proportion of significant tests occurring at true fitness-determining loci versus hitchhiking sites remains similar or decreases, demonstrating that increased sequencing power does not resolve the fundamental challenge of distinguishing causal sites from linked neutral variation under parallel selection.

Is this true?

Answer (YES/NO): YES